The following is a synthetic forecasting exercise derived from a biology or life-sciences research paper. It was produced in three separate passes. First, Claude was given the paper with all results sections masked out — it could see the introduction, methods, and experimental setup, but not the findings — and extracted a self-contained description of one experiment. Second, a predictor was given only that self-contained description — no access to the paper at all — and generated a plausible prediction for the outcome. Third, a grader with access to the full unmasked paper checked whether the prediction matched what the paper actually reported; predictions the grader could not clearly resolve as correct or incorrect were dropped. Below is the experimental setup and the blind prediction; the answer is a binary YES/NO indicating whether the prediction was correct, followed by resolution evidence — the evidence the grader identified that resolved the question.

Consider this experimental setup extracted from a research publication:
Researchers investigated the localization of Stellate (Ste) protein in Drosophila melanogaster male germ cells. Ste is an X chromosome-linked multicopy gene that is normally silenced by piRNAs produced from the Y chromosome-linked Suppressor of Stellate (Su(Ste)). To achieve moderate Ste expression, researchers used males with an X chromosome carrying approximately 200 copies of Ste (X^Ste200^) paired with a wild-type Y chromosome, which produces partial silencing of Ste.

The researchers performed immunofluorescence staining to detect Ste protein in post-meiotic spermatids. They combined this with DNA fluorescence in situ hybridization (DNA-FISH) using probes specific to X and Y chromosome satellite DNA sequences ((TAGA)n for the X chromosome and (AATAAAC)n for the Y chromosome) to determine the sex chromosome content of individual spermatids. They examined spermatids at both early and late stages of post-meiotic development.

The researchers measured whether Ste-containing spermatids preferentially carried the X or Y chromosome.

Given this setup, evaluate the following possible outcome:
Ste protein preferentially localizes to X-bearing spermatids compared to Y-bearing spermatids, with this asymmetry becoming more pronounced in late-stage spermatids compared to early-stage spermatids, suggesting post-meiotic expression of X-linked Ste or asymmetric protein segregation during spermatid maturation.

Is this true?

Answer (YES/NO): NO